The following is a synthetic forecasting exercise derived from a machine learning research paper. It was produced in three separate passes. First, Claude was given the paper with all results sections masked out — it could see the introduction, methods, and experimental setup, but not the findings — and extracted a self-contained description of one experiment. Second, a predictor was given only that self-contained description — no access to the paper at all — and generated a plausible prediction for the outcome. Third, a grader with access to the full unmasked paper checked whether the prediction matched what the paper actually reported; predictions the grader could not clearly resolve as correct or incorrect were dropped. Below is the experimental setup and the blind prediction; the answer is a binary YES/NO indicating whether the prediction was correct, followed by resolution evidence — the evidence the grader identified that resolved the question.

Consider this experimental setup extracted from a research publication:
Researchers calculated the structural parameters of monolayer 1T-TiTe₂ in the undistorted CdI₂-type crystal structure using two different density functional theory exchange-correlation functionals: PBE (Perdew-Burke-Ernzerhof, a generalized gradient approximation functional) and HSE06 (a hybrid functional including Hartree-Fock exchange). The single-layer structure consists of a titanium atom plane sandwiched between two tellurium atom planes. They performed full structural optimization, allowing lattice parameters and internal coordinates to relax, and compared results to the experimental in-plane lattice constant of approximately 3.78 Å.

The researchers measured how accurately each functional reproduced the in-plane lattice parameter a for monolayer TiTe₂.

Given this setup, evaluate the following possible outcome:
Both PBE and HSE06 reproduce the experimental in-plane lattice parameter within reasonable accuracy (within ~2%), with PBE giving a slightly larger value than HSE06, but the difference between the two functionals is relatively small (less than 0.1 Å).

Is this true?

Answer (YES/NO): NO